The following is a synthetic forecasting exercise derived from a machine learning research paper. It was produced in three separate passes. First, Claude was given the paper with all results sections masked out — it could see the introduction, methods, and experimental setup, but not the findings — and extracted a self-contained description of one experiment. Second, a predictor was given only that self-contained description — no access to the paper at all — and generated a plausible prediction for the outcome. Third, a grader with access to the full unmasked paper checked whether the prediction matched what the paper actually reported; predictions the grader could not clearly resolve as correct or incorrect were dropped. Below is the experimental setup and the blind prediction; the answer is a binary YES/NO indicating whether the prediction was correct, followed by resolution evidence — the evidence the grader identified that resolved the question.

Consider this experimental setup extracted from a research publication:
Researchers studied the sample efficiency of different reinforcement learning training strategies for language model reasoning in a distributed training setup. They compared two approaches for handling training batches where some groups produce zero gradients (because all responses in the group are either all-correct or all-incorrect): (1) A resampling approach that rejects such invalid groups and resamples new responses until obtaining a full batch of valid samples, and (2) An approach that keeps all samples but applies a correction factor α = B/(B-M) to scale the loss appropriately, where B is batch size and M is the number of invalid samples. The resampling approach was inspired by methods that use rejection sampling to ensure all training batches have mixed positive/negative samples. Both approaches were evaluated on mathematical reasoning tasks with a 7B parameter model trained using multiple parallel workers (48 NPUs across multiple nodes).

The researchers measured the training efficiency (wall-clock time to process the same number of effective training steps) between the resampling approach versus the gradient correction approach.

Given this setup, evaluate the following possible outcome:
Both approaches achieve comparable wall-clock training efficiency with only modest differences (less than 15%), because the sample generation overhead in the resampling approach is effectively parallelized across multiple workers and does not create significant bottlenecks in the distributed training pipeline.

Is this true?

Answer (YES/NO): NO